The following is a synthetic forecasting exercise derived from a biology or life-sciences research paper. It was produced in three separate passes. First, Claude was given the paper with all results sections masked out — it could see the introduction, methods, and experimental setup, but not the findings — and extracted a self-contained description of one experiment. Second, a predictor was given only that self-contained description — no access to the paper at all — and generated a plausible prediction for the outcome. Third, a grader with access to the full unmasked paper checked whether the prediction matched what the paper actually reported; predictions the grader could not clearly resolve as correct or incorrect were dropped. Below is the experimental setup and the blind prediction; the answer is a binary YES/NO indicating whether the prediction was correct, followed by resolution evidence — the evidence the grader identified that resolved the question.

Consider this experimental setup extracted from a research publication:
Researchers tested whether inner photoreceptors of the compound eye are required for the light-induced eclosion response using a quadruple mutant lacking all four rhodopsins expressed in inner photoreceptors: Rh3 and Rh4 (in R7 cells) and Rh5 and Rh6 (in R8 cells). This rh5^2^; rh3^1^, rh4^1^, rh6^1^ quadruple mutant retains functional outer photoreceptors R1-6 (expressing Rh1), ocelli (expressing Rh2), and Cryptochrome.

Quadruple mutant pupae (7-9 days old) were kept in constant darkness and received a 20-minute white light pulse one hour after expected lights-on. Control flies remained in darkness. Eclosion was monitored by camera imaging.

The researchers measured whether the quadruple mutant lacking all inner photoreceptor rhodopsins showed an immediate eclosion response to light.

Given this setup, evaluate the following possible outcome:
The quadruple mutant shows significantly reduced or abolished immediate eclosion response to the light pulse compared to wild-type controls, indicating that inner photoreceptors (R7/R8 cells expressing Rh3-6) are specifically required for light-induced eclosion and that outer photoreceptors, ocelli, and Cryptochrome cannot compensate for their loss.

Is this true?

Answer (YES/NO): YES